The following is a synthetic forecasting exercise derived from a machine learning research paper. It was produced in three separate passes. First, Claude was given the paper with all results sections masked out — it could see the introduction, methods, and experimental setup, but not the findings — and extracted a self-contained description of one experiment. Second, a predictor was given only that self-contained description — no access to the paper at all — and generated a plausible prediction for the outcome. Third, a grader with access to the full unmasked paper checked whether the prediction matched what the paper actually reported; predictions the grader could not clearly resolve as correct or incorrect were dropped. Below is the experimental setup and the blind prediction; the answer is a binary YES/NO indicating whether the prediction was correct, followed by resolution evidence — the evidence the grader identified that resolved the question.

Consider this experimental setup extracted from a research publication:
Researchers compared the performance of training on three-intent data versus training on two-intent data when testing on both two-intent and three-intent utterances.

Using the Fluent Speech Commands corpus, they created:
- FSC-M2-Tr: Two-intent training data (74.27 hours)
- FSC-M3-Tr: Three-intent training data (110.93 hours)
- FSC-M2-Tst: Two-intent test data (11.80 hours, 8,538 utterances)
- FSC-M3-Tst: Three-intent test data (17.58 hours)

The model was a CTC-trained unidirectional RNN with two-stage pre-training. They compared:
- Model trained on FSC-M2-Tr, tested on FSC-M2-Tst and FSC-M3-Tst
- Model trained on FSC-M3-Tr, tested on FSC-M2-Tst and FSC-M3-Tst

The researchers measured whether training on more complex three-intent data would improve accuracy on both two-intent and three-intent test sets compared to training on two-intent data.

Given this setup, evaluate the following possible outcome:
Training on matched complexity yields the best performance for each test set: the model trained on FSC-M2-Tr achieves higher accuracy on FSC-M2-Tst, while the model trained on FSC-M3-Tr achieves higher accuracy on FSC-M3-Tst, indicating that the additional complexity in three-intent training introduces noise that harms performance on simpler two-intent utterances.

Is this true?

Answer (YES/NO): NO